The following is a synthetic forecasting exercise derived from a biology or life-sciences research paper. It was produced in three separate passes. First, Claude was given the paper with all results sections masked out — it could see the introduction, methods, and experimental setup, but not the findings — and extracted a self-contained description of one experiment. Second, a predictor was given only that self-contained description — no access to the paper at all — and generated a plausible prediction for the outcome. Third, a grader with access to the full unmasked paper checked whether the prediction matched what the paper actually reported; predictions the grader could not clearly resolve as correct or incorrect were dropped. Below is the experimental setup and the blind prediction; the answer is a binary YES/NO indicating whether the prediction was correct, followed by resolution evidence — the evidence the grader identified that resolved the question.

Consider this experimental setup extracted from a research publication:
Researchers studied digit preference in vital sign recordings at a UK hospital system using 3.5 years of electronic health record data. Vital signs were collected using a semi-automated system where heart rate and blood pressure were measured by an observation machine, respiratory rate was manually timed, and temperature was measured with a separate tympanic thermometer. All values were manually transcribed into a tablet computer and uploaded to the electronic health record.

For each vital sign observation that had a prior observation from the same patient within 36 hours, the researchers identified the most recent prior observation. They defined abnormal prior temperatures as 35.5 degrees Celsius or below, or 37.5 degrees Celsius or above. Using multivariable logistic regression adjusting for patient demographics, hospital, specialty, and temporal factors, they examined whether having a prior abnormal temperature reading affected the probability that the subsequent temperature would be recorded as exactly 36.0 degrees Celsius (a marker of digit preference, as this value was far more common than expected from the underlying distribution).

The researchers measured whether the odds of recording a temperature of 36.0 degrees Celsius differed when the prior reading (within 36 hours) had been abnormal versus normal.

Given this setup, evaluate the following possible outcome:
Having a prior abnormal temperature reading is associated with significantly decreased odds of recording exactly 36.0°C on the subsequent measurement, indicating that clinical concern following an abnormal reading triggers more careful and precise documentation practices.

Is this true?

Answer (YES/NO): YES